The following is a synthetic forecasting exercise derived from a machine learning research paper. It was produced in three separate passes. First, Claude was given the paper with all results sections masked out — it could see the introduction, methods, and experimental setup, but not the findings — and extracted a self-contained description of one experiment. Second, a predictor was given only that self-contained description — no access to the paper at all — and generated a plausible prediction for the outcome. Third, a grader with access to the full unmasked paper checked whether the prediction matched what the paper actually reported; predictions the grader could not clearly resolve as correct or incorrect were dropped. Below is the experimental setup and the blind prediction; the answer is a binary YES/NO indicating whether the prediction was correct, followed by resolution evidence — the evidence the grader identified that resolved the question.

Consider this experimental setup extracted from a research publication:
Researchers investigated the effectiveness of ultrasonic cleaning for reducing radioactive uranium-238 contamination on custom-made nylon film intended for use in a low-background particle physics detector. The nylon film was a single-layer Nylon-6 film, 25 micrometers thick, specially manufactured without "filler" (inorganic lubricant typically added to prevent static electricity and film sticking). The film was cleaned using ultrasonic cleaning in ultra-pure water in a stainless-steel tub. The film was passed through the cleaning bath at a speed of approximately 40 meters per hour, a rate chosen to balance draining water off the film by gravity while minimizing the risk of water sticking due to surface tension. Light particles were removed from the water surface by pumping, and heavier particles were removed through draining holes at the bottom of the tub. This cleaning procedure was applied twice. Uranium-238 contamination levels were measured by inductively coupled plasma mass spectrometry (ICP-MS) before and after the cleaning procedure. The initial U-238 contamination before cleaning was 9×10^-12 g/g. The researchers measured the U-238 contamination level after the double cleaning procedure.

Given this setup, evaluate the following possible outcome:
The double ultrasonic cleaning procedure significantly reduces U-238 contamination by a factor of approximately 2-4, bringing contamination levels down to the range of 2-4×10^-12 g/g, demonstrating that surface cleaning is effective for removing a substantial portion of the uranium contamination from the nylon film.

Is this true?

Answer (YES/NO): YES